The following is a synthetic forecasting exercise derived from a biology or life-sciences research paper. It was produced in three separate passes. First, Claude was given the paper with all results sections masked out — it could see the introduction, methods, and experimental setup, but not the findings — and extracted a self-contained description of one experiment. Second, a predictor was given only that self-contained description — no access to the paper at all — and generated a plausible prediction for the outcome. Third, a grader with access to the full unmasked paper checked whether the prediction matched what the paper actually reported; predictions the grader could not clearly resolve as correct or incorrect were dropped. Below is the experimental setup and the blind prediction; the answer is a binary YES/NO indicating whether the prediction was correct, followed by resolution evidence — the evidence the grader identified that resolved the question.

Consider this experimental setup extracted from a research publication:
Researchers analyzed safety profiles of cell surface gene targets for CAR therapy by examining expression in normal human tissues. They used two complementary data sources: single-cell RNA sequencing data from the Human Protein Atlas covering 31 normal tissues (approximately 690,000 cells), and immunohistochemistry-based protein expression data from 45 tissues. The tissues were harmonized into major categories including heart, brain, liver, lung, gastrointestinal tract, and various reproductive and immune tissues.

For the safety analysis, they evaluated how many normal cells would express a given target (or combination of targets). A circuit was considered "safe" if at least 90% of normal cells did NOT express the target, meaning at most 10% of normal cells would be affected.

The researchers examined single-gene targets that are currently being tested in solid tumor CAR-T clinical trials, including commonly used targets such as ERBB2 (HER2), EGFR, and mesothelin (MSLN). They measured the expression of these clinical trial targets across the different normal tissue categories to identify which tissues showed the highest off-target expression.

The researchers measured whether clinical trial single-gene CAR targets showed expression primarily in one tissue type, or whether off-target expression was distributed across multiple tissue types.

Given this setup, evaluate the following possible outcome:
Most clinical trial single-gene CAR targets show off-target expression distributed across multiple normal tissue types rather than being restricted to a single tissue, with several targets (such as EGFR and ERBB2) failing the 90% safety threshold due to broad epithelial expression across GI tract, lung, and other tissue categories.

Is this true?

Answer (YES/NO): NO